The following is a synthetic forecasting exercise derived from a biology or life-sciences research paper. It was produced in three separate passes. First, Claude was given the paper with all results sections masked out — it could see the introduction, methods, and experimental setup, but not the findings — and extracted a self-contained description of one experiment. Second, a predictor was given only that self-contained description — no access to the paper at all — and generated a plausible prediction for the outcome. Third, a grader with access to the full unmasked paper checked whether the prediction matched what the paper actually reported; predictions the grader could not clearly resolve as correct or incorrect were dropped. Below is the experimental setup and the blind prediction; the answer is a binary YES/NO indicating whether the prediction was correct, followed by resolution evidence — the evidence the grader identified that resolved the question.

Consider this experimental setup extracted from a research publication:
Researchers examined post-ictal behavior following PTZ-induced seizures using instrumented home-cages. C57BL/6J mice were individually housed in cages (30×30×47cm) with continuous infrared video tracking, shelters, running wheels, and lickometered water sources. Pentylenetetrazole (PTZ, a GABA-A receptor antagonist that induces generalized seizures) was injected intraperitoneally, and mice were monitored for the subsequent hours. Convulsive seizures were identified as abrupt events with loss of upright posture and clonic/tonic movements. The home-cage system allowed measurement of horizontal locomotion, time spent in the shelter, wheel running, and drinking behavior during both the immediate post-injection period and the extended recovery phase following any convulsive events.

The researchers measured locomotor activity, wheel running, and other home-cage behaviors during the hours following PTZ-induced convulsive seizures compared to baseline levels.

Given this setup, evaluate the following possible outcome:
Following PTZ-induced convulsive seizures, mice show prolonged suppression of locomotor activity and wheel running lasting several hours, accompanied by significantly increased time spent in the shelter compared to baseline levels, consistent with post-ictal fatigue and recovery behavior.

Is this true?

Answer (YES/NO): NO